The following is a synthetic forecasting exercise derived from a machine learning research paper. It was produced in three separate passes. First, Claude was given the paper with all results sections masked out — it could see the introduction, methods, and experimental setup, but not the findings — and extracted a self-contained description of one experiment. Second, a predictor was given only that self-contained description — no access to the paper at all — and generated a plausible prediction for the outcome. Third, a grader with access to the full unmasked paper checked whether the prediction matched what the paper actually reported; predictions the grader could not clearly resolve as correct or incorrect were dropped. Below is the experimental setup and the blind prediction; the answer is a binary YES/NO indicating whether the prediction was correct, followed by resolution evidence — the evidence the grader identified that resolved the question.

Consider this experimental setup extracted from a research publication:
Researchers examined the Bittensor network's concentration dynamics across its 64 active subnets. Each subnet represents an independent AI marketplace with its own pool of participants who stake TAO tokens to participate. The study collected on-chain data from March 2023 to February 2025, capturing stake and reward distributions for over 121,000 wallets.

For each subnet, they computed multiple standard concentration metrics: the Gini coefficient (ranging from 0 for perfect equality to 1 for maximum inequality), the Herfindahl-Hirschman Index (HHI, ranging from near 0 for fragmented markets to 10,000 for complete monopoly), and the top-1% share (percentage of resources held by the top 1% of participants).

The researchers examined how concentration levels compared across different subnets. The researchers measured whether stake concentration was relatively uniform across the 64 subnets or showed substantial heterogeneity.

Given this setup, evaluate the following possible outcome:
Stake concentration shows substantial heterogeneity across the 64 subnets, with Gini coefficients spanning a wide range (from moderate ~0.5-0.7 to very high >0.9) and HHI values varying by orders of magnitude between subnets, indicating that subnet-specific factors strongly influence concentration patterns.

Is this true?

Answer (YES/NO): NO